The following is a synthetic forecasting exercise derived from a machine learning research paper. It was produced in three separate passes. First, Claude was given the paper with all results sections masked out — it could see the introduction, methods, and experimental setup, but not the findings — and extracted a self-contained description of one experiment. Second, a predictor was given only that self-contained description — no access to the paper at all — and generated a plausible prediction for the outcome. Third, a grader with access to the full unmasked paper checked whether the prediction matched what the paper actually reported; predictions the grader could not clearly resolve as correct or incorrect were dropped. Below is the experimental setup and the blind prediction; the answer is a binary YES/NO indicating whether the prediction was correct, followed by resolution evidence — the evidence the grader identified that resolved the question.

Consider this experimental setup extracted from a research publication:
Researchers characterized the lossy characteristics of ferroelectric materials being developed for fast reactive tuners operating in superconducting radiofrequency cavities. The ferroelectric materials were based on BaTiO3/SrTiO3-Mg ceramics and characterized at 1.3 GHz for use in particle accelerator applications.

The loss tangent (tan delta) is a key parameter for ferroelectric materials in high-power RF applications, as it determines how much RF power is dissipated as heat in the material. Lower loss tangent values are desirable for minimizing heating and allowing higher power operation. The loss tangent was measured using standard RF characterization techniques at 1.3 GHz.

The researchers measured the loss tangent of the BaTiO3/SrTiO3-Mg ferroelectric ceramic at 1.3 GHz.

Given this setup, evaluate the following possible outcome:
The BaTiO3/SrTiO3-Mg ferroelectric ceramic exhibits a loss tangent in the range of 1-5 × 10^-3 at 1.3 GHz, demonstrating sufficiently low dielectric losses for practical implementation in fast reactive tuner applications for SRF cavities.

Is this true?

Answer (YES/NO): YES